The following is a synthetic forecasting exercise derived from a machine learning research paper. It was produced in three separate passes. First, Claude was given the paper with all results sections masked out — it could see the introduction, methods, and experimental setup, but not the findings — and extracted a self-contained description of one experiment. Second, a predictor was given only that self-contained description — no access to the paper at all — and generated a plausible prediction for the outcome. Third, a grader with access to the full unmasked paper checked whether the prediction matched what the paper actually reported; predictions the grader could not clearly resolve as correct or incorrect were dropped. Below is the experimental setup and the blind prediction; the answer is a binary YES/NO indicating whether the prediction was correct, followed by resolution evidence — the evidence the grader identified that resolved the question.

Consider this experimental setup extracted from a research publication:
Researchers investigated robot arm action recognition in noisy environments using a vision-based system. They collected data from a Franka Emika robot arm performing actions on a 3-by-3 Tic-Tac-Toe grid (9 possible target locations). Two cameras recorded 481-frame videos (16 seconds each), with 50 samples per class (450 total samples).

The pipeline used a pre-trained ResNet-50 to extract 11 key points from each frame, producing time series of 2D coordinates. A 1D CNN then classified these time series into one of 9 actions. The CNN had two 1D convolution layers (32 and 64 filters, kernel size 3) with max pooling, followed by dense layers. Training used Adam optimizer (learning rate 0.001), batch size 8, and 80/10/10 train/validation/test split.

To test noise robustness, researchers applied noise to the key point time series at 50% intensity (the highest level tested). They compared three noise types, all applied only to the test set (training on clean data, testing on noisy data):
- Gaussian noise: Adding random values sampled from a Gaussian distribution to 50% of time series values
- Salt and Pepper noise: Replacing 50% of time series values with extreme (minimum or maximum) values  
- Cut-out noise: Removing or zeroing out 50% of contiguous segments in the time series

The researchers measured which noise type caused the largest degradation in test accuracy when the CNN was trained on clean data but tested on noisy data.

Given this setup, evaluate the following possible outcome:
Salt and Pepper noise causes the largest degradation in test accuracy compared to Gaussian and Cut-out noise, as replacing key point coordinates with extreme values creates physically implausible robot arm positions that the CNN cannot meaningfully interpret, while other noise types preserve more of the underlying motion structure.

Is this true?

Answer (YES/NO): YES